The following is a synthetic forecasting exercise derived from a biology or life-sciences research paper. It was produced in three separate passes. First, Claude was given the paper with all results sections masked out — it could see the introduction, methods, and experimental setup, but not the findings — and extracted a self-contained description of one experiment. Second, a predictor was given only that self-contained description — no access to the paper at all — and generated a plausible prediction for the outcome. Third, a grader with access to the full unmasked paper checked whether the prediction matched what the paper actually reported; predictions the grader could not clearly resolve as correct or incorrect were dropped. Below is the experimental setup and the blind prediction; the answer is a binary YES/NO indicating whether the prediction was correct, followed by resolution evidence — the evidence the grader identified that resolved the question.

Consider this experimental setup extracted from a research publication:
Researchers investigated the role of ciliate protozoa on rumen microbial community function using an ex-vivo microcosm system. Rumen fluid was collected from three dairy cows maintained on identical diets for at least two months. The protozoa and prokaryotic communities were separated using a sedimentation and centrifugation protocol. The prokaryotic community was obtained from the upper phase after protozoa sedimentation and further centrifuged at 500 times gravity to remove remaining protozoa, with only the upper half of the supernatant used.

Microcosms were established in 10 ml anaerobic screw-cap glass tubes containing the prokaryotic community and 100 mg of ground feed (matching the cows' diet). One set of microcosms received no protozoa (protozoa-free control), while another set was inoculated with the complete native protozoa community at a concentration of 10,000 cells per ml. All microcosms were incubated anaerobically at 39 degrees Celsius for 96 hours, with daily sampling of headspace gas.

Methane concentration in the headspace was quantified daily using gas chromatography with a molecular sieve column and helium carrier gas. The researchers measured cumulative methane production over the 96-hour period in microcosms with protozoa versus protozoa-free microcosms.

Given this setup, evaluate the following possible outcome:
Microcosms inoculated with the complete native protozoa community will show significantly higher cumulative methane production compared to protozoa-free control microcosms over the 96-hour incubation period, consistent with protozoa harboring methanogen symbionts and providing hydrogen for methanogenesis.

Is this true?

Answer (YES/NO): YES